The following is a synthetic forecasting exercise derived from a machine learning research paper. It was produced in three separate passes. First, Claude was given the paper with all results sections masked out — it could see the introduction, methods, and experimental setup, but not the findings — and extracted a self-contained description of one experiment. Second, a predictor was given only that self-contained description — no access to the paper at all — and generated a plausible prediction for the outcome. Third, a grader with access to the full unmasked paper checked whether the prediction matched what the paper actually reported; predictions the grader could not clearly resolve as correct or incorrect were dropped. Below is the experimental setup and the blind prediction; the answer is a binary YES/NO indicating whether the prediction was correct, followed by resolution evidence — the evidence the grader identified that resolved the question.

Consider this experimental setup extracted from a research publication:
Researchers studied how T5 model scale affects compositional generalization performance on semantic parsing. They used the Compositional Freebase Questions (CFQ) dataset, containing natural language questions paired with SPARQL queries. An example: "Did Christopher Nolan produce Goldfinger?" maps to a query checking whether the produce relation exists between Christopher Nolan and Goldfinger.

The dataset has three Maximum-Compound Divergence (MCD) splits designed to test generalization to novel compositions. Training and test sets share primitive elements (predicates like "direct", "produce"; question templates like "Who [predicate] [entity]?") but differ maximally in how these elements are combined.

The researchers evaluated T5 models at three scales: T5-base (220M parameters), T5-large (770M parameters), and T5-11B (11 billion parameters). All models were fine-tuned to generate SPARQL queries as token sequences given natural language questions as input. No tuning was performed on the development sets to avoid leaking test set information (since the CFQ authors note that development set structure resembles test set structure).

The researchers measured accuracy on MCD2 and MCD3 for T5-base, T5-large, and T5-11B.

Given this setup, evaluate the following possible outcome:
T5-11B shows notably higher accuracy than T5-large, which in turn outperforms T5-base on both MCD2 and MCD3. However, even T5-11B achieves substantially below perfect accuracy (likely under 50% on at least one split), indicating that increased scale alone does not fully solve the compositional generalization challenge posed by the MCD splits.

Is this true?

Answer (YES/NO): YES